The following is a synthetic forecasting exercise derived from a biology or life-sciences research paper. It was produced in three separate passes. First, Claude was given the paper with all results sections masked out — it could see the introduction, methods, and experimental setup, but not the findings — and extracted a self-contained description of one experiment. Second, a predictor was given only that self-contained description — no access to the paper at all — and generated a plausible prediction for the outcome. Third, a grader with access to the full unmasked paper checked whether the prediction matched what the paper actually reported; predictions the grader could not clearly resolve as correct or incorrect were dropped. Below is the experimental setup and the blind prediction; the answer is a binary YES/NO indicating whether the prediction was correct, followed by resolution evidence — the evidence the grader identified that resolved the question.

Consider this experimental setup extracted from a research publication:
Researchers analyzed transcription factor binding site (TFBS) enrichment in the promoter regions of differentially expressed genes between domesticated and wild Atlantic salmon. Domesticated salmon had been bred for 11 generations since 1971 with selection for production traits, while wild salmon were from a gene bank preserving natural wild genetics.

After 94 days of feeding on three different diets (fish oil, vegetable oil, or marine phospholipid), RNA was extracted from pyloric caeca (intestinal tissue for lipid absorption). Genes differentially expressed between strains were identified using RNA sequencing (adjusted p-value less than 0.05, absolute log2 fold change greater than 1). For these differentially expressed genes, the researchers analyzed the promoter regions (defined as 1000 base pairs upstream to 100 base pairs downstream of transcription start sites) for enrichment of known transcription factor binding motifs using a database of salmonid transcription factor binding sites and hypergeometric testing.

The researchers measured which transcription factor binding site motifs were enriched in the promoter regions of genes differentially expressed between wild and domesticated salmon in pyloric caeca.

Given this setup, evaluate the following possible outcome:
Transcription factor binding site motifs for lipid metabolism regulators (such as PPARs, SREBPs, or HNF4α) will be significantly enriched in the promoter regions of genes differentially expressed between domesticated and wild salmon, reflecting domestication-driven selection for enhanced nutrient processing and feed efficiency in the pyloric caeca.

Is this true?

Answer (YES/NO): NO